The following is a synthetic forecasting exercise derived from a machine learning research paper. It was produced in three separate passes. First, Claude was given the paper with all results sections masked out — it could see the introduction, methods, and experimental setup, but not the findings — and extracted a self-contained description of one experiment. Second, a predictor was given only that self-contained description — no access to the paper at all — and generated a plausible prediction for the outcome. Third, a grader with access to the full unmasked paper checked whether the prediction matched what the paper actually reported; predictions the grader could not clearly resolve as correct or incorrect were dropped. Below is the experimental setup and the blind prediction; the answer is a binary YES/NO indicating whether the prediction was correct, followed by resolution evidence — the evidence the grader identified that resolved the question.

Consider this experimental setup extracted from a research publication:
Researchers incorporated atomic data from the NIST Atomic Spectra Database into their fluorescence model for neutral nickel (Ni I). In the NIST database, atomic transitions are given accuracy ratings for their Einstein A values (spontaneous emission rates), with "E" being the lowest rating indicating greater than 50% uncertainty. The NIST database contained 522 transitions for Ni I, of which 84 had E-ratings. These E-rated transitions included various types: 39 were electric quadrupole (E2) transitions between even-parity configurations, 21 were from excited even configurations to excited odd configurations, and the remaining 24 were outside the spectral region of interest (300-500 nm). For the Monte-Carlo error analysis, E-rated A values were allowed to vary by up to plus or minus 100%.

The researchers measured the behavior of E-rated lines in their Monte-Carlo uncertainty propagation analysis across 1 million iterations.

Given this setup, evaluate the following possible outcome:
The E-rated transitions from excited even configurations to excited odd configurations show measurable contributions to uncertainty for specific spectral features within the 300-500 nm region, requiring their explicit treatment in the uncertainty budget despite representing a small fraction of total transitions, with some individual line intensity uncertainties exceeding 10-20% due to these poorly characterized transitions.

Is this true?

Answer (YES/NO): NO